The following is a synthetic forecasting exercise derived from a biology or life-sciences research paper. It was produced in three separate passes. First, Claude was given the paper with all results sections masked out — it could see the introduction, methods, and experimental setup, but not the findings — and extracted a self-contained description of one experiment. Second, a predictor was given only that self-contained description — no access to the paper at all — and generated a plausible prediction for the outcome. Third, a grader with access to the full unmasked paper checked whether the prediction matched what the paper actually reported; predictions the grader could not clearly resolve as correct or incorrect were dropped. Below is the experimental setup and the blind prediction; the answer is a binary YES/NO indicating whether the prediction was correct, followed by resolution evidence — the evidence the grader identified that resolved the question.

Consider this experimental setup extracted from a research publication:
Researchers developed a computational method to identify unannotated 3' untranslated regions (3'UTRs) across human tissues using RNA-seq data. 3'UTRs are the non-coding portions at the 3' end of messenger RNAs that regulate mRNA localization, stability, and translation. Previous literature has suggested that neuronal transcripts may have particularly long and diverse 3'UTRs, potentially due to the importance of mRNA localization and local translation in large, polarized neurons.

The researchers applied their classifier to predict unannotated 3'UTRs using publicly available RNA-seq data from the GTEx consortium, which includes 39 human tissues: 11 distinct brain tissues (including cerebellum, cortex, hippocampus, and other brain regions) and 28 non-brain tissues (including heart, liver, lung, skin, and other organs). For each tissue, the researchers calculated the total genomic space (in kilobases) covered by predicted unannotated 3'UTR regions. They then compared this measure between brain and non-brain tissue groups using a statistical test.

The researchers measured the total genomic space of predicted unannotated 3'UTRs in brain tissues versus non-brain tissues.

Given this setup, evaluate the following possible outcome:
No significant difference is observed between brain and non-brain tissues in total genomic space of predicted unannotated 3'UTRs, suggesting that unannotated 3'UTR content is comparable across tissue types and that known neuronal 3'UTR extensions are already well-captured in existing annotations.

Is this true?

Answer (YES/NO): NO